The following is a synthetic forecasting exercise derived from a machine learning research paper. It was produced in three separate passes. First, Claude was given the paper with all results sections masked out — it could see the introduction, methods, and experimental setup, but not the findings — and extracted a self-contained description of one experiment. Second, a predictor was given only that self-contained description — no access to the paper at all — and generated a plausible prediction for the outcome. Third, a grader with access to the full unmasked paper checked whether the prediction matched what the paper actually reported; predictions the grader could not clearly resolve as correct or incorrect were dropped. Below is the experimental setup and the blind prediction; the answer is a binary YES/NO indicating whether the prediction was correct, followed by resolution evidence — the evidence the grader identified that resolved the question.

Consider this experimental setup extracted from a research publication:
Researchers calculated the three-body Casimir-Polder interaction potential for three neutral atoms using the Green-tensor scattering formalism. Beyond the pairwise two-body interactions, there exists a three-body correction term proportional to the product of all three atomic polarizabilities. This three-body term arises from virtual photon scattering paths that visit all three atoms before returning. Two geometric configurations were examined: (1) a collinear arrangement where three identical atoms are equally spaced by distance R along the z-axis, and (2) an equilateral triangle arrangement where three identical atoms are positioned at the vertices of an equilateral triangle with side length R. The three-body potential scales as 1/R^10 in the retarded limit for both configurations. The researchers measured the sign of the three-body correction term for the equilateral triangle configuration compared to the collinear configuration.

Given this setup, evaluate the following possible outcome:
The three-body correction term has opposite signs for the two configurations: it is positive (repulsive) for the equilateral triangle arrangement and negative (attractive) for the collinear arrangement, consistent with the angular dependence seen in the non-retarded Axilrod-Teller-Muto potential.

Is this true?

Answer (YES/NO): YES